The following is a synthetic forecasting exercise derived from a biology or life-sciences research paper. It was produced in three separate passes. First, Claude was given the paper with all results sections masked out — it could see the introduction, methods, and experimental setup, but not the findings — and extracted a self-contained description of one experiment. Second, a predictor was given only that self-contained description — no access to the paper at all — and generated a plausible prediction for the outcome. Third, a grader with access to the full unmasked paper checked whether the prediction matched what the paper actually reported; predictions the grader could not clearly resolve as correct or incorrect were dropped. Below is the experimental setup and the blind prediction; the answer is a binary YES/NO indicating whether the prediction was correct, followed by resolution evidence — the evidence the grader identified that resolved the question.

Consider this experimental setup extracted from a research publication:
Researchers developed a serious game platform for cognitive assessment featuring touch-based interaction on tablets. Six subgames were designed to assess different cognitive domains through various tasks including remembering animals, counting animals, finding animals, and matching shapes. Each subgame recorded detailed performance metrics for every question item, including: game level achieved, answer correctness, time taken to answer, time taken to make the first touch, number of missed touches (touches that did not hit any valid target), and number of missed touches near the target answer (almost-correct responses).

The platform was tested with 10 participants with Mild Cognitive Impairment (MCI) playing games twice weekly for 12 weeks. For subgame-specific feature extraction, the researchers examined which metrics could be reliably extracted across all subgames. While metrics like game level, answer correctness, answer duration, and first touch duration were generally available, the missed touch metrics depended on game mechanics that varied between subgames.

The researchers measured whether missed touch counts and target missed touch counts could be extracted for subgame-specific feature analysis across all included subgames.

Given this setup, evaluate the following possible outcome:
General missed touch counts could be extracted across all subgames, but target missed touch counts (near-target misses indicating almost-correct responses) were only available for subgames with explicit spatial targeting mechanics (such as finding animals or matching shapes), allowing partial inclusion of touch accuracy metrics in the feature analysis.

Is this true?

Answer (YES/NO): NO